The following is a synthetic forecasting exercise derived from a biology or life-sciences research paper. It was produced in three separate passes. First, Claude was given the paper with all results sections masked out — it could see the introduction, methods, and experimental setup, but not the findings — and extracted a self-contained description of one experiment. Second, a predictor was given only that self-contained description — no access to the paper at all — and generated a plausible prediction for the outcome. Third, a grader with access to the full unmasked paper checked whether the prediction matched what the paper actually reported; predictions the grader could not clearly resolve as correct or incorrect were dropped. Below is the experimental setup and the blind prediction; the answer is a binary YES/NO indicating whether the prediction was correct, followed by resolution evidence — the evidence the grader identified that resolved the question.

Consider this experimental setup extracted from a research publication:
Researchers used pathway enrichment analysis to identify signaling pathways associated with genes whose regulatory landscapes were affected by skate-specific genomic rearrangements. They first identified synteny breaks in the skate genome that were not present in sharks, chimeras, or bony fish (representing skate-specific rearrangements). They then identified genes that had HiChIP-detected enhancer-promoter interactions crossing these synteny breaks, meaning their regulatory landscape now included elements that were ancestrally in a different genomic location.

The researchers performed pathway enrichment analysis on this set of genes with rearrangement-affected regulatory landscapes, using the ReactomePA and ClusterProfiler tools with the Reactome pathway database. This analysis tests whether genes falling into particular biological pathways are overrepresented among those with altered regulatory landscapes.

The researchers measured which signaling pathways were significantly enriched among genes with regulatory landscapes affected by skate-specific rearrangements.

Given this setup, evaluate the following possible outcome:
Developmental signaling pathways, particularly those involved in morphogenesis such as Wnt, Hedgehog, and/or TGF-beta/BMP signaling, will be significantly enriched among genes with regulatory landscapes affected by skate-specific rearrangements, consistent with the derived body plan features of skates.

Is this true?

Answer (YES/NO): YES